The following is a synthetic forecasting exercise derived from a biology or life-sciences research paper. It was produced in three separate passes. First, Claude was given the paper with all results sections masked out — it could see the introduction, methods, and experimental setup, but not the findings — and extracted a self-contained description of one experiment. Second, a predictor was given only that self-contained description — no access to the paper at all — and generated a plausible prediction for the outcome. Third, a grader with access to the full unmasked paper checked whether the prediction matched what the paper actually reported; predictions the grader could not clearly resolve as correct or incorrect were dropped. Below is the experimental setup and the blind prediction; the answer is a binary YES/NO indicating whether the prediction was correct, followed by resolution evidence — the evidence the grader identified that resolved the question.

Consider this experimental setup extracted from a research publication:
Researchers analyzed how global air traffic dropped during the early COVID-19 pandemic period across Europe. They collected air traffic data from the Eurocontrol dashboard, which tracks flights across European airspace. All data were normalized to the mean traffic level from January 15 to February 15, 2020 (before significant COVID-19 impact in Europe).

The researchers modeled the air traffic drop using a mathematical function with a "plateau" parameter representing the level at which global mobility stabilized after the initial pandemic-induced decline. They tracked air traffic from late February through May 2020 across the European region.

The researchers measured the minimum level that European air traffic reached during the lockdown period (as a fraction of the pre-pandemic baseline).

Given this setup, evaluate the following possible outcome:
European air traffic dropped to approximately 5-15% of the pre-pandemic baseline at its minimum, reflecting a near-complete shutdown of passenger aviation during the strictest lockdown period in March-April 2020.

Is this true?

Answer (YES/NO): YES